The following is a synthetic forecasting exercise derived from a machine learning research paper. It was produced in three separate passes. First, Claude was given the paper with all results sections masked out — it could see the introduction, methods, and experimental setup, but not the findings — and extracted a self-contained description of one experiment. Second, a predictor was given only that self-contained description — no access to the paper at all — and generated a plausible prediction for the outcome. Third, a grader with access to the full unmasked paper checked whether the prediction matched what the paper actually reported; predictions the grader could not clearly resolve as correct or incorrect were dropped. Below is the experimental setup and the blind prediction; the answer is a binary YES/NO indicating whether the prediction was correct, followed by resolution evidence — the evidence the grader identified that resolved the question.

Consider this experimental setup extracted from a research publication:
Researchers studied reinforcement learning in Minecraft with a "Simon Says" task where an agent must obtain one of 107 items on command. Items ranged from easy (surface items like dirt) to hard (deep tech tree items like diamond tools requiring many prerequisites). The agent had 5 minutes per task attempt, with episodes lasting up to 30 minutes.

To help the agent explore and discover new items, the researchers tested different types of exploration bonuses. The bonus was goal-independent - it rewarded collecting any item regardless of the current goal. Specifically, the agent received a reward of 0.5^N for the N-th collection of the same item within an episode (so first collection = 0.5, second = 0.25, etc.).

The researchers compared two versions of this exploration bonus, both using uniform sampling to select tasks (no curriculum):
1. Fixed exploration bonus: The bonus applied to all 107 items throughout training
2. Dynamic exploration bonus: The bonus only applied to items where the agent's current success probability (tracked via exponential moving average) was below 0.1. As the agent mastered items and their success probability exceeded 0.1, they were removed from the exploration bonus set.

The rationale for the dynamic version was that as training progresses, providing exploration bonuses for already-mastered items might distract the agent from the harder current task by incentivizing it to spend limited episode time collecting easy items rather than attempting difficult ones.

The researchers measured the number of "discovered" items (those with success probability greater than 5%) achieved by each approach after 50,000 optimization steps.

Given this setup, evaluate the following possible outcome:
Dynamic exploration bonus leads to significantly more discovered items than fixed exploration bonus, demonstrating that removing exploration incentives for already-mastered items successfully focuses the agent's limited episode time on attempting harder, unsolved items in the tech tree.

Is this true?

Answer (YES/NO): YES